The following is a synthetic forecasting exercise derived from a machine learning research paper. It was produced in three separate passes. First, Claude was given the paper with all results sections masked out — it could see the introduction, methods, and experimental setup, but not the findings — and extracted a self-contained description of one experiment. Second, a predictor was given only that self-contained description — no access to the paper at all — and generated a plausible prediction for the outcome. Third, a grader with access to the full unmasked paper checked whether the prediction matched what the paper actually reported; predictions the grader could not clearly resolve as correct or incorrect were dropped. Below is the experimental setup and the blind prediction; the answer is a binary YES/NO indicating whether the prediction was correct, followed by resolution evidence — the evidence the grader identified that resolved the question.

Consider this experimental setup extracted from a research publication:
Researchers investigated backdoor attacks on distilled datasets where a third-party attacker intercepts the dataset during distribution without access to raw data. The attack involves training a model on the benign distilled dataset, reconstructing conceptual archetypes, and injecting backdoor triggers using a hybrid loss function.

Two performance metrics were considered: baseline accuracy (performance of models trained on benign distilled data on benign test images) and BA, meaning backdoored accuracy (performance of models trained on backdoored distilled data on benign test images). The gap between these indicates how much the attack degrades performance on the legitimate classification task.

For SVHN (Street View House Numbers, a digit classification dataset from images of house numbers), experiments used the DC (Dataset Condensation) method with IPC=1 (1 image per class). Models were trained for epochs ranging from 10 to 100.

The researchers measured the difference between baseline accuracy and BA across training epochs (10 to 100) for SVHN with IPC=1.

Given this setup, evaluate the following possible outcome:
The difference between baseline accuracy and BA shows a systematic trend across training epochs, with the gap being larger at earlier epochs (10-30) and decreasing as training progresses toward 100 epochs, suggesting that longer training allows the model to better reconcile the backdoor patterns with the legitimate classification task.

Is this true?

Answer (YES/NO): NO